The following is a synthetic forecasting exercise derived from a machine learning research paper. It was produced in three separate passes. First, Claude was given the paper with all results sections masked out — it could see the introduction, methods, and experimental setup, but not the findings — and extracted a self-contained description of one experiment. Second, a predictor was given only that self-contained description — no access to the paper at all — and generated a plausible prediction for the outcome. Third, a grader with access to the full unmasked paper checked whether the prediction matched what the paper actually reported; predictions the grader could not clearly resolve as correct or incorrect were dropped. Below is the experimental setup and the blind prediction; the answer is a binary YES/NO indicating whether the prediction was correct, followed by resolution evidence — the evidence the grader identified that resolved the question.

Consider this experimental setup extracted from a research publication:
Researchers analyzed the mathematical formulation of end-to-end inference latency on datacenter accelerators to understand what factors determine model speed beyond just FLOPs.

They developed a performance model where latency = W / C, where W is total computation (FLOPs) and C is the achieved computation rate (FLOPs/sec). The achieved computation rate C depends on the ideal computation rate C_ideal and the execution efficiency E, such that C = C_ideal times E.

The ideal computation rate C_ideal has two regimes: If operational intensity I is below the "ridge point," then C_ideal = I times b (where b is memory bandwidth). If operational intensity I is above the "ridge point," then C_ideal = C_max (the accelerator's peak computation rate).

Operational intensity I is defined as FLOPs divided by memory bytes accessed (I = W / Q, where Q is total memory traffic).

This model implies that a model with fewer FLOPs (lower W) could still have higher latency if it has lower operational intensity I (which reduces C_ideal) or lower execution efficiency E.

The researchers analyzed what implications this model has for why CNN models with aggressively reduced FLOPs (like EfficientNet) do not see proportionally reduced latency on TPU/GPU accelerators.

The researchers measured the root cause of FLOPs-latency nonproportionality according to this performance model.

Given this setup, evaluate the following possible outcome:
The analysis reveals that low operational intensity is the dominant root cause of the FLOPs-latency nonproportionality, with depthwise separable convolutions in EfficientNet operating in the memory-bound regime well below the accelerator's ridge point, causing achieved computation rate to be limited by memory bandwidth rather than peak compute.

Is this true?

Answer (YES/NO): YES